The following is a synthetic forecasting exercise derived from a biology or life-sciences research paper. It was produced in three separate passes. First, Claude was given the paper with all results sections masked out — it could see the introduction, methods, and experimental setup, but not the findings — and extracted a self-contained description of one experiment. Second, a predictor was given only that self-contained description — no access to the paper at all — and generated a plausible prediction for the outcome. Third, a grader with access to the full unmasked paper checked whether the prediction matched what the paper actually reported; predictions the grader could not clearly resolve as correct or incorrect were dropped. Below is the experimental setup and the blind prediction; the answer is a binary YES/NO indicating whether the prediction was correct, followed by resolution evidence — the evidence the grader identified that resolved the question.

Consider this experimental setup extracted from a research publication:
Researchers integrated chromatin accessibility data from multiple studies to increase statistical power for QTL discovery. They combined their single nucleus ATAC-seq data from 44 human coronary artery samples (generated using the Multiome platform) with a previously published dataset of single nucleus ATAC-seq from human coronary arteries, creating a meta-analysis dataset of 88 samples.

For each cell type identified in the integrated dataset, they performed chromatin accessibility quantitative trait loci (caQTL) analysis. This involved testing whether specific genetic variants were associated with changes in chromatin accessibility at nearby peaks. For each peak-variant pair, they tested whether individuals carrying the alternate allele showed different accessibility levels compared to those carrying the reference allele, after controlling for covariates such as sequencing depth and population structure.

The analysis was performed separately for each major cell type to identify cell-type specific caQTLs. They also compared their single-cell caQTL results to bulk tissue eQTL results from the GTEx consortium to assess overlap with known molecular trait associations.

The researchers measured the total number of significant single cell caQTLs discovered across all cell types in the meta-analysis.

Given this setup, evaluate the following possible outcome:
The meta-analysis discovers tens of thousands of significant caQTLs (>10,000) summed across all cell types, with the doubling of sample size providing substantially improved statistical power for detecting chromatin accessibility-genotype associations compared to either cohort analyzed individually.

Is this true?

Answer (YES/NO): YES